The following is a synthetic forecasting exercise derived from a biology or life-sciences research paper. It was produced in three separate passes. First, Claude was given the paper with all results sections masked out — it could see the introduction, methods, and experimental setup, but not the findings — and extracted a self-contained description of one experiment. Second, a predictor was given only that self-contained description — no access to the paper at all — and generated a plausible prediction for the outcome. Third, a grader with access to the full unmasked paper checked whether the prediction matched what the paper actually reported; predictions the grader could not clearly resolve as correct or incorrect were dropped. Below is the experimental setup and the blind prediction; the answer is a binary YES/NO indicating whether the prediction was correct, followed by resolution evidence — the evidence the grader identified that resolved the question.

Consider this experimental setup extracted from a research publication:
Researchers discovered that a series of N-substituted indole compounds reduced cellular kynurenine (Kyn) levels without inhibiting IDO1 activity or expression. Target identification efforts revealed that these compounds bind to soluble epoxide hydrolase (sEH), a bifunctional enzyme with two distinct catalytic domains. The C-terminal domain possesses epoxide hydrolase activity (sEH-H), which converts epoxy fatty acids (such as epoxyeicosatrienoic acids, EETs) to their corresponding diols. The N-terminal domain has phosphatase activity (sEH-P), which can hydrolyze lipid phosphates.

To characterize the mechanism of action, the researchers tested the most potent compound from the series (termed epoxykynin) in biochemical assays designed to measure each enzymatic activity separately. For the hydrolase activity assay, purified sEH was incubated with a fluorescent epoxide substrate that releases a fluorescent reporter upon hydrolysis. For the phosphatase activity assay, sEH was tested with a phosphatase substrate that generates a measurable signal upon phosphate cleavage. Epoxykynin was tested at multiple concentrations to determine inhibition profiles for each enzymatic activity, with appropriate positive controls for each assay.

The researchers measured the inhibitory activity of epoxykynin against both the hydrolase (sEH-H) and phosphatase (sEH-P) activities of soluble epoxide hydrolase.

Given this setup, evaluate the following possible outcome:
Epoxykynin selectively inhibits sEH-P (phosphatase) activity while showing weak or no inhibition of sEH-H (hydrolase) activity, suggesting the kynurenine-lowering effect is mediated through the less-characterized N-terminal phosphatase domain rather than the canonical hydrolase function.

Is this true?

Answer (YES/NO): NO